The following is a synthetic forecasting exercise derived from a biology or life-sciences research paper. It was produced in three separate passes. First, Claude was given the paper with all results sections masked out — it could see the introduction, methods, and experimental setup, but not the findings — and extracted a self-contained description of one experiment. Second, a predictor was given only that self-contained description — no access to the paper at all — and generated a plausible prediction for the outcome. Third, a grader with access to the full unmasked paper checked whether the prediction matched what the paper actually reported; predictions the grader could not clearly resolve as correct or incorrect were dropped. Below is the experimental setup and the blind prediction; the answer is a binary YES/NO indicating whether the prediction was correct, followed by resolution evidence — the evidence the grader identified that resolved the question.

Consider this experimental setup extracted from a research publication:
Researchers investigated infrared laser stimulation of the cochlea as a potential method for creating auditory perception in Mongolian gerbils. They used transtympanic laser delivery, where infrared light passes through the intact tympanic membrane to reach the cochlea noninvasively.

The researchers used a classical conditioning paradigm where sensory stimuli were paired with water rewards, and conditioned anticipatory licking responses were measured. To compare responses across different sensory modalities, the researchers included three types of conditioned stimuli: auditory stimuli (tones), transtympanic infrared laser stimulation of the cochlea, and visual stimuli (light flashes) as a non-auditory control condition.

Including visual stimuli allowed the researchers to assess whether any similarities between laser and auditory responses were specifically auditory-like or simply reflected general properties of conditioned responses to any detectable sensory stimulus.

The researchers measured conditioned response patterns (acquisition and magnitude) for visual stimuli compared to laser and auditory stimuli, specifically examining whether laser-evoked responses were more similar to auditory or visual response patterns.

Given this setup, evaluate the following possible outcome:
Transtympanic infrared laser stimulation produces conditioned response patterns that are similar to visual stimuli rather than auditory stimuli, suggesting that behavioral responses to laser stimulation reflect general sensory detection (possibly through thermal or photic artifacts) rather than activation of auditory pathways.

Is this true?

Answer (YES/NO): NO